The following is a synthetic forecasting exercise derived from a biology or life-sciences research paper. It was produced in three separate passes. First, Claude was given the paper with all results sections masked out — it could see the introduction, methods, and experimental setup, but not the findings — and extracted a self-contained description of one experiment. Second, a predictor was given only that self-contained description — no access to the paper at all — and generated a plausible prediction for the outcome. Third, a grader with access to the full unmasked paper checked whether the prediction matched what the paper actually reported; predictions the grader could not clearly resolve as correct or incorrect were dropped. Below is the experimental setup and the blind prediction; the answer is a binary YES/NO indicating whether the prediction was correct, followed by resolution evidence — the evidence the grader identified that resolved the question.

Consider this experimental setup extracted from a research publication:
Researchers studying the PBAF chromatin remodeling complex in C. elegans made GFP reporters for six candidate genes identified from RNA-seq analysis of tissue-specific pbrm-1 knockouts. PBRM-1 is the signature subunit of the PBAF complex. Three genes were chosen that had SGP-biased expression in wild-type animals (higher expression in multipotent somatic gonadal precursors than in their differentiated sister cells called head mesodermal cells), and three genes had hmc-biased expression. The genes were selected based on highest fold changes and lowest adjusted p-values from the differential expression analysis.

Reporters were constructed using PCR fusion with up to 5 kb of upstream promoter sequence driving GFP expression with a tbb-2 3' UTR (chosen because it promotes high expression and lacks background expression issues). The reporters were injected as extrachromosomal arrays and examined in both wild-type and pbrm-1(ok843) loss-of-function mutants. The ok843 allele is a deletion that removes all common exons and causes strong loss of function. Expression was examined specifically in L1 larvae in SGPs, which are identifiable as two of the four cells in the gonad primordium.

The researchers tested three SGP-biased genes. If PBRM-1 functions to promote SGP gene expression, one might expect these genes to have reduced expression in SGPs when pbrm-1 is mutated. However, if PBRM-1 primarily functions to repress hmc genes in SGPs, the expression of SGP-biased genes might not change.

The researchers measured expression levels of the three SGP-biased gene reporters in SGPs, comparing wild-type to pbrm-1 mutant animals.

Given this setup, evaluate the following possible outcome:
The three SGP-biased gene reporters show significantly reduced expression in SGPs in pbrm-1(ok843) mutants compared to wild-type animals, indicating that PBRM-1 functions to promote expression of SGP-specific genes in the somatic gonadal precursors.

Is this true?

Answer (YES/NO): NO